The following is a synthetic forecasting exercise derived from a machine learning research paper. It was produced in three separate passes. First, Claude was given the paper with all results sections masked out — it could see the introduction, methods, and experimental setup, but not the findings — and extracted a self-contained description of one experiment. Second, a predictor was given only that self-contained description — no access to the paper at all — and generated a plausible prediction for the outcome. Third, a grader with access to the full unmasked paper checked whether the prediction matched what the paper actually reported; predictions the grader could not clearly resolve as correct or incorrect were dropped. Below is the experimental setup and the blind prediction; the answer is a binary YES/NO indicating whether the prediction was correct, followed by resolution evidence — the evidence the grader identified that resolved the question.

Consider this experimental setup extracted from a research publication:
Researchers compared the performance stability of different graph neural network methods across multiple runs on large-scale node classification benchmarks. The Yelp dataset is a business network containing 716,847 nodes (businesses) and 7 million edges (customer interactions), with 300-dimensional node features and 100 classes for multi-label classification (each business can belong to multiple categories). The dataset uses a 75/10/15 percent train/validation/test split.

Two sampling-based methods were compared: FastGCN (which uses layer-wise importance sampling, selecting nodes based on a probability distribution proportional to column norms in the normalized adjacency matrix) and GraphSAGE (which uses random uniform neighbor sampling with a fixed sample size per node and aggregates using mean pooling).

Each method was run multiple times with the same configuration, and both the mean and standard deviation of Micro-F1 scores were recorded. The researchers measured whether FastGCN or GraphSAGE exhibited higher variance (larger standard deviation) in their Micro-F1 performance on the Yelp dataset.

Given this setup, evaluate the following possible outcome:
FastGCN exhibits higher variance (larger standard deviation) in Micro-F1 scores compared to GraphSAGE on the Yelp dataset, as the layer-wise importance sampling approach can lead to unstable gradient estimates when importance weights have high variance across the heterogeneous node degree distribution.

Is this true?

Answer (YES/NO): YES